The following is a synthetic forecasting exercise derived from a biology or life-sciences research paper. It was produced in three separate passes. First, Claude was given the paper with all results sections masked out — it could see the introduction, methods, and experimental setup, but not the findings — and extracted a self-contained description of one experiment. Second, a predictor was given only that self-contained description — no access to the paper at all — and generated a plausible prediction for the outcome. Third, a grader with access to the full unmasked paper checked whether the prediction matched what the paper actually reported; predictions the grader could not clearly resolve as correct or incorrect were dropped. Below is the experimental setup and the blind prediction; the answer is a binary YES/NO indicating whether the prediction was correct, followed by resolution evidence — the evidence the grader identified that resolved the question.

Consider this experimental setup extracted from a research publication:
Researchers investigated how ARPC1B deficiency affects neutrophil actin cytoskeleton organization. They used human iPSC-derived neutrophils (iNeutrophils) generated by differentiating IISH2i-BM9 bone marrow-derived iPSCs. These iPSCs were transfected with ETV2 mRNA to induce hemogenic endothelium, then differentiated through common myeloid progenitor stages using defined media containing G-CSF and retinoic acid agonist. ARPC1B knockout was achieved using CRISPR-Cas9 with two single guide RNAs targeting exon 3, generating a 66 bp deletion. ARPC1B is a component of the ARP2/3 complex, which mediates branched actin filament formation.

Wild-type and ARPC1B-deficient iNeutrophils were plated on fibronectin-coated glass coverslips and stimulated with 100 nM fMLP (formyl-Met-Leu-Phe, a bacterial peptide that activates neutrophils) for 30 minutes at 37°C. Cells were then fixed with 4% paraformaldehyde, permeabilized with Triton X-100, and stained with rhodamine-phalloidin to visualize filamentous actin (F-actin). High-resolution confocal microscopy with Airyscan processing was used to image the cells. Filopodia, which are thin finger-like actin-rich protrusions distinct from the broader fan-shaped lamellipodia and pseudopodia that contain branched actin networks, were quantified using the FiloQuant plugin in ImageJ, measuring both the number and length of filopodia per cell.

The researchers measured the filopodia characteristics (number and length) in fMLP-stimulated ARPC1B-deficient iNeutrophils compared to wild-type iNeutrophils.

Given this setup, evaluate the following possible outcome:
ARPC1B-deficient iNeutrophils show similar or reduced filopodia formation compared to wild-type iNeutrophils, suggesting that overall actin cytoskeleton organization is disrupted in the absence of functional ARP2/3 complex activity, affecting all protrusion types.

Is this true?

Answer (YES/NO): NO